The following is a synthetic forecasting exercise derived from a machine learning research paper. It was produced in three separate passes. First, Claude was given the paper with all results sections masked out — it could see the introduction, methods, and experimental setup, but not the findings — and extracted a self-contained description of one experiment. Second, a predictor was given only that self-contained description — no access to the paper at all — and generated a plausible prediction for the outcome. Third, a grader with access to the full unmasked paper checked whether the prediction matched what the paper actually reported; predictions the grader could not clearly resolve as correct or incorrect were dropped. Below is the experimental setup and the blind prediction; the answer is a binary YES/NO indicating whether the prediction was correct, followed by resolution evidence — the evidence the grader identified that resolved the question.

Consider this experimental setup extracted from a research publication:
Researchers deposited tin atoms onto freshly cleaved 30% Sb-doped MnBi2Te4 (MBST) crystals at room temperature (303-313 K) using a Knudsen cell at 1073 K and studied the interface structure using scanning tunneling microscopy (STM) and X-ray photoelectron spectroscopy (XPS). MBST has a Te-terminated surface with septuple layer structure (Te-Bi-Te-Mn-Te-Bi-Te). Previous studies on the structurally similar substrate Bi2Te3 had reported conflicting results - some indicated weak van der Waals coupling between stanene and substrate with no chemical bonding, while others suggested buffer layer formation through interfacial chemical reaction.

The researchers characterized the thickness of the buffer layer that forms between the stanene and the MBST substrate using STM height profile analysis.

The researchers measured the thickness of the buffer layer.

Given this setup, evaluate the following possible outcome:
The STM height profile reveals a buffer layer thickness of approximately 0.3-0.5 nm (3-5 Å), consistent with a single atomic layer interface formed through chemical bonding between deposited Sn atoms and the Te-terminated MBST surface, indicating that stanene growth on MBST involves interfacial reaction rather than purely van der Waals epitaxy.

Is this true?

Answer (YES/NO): NO